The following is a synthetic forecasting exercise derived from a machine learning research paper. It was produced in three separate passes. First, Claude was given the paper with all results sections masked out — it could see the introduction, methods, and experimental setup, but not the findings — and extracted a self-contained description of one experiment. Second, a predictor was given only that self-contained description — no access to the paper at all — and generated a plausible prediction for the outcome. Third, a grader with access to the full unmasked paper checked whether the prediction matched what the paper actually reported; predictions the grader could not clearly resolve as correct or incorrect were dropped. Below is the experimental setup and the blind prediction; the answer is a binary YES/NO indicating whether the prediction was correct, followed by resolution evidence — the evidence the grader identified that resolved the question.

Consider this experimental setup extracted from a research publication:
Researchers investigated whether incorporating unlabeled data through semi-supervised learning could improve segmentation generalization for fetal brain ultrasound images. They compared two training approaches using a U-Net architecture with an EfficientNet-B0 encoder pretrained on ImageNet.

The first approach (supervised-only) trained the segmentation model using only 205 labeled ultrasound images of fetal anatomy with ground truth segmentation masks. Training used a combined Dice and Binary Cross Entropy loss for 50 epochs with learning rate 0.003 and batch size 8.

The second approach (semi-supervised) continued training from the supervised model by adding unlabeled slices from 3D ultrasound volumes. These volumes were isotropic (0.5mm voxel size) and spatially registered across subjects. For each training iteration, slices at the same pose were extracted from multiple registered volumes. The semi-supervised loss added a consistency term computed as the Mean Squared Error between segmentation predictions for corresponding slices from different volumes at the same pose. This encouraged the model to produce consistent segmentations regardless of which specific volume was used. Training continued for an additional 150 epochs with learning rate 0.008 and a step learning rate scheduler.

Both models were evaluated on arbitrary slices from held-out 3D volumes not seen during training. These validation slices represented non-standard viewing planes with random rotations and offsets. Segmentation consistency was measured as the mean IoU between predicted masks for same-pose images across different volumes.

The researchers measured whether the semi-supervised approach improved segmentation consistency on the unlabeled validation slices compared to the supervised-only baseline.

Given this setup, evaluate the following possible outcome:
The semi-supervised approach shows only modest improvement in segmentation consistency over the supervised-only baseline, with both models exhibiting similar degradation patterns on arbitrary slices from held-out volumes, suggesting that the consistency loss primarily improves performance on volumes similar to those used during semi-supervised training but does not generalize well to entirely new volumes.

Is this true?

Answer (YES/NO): NO